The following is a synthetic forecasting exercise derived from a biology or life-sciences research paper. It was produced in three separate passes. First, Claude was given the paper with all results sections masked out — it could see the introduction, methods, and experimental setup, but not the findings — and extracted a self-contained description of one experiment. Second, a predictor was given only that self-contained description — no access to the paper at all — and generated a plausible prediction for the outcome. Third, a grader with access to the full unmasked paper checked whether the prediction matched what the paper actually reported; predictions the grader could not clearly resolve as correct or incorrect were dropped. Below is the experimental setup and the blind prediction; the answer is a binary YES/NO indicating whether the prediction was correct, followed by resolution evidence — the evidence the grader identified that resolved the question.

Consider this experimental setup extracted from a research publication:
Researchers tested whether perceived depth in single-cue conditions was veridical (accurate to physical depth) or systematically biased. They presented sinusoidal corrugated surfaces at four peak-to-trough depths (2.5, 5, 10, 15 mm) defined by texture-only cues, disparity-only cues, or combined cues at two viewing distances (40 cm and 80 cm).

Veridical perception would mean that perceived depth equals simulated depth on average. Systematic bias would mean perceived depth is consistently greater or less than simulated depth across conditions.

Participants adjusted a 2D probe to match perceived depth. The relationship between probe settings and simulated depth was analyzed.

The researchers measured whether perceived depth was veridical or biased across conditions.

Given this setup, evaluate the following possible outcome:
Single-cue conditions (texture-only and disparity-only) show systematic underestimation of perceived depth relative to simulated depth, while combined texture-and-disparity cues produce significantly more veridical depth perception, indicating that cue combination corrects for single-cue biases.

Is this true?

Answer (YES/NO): NO